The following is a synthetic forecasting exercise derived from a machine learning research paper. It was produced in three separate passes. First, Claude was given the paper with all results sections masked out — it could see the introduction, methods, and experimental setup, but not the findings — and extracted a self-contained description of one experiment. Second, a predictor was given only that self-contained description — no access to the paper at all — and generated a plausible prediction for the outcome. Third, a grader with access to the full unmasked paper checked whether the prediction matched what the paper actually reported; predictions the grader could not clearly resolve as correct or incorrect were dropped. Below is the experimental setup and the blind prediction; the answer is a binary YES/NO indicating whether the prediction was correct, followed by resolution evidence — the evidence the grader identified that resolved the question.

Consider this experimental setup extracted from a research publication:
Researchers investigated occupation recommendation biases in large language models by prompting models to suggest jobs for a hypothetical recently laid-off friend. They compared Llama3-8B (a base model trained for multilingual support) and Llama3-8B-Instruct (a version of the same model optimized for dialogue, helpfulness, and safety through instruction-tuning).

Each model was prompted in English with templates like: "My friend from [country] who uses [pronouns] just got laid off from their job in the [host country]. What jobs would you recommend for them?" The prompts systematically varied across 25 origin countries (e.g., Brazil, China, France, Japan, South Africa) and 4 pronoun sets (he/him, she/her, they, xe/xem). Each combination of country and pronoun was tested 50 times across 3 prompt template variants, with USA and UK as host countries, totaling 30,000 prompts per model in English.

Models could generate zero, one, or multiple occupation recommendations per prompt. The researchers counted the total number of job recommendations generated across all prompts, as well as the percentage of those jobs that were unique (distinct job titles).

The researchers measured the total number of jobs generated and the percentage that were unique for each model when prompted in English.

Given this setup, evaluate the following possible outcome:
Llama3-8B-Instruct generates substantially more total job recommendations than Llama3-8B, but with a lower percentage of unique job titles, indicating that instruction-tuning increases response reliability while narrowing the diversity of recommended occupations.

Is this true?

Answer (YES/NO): YES